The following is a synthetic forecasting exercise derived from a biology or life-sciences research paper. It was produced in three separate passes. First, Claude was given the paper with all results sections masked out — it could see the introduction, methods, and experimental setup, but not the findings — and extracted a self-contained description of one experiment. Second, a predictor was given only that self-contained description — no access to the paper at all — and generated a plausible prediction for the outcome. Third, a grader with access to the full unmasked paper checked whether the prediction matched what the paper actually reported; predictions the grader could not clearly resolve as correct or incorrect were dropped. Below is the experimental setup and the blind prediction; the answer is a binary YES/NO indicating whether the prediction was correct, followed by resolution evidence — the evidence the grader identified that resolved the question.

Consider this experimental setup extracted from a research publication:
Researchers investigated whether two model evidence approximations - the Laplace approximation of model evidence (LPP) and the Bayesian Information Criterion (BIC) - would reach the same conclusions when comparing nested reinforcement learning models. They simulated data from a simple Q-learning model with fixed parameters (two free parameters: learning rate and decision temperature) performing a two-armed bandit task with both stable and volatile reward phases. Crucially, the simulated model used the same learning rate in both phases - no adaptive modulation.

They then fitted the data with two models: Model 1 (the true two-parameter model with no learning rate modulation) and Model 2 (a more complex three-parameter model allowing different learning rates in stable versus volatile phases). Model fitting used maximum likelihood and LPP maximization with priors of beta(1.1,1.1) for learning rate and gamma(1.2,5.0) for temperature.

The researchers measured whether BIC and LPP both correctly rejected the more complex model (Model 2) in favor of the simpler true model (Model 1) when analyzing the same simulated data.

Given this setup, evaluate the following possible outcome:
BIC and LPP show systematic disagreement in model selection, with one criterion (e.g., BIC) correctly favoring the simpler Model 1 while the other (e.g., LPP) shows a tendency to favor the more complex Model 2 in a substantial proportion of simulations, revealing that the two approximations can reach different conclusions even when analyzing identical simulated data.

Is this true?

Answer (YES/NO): YES